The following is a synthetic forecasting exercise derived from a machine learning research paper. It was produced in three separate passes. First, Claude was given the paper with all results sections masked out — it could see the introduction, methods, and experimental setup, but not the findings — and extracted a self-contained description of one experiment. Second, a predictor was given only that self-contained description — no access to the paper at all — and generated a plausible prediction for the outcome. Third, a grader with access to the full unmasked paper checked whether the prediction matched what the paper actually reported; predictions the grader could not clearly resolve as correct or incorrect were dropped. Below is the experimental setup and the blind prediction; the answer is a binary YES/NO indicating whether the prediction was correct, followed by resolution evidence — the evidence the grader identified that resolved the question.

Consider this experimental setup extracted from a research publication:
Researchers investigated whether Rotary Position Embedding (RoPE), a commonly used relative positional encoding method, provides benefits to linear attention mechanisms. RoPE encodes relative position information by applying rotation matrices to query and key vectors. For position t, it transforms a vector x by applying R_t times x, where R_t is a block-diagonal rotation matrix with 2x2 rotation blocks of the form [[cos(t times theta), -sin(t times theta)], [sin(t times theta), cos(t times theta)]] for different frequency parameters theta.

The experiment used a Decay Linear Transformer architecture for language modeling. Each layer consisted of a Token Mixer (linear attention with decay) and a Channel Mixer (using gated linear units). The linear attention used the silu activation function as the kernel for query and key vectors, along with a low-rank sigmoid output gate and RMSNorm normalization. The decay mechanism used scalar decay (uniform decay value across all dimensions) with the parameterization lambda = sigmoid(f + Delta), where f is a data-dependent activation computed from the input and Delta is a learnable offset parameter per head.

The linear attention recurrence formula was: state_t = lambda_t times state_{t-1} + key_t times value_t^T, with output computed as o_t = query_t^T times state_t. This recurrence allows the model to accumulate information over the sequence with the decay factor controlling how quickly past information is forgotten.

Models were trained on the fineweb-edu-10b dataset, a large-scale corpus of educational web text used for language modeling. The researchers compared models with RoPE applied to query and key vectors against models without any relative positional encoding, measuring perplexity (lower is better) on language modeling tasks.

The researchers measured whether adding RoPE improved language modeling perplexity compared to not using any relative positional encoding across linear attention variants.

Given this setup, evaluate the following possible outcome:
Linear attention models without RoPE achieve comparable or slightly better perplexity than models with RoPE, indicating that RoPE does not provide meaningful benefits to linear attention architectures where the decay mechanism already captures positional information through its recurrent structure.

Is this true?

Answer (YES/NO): YES